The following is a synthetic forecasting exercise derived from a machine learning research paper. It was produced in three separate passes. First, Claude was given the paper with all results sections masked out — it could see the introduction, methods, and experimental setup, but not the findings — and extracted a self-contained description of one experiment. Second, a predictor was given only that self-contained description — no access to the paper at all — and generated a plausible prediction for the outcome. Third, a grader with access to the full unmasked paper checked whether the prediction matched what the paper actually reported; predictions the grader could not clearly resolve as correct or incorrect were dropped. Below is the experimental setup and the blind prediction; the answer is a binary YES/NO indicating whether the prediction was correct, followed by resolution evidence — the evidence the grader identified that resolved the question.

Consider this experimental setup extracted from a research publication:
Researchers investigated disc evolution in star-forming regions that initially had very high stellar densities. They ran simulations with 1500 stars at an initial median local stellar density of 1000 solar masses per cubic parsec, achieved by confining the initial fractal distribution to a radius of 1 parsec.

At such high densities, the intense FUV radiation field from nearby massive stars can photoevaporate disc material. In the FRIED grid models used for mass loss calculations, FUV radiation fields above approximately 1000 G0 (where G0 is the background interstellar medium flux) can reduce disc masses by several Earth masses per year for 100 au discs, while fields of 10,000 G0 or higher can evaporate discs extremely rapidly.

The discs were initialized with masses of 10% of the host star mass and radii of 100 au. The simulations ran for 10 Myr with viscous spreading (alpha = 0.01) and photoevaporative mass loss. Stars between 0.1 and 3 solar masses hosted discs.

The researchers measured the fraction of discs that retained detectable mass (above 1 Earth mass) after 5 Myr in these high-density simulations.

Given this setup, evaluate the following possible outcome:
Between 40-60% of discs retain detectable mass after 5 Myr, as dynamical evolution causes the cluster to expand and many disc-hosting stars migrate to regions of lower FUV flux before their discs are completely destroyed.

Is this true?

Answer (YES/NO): NO